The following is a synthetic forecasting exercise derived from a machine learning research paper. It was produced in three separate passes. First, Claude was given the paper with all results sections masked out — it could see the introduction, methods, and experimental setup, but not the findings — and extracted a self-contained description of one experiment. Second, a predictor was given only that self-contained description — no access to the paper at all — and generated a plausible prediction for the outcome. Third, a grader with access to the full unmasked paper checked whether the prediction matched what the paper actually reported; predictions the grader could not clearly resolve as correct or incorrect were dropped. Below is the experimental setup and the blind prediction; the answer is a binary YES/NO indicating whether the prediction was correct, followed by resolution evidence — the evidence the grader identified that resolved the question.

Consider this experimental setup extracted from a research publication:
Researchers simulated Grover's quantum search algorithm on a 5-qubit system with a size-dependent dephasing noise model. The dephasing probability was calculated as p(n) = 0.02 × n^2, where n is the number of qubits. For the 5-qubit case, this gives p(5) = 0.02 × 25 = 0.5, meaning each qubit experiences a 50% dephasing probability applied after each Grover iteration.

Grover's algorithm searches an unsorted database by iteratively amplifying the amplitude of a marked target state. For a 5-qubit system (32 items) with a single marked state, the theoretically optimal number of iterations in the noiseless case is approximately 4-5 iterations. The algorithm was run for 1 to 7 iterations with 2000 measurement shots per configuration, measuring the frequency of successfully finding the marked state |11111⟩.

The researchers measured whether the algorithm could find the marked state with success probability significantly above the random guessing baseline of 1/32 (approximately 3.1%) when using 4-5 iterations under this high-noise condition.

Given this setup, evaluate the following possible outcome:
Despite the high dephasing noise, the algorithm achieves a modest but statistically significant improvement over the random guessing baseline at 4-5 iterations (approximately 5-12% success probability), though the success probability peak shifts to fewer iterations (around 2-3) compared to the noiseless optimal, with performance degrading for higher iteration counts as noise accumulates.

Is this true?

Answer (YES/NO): NO